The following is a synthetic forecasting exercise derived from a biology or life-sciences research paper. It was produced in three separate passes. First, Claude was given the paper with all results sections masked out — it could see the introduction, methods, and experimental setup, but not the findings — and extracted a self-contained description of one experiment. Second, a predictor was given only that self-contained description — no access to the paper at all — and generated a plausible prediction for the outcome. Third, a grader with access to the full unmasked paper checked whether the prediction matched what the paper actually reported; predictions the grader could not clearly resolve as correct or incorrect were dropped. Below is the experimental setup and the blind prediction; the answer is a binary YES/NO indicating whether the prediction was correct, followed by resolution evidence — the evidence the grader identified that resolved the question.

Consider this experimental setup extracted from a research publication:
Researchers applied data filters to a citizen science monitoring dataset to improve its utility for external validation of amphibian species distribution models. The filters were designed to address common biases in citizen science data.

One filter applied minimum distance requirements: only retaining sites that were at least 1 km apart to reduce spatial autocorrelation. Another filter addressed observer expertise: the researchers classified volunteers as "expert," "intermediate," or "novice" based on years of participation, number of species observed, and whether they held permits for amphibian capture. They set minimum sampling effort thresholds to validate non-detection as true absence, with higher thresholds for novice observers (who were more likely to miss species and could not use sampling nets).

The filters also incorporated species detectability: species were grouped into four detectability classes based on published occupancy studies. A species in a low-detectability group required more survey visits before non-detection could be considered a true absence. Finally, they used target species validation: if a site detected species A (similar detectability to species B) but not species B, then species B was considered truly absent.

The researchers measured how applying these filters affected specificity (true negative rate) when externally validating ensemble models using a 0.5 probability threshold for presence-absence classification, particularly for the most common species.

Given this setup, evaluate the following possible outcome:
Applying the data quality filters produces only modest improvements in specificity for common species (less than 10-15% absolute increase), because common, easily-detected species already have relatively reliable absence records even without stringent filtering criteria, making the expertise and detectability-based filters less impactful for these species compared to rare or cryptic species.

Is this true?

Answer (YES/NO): NO